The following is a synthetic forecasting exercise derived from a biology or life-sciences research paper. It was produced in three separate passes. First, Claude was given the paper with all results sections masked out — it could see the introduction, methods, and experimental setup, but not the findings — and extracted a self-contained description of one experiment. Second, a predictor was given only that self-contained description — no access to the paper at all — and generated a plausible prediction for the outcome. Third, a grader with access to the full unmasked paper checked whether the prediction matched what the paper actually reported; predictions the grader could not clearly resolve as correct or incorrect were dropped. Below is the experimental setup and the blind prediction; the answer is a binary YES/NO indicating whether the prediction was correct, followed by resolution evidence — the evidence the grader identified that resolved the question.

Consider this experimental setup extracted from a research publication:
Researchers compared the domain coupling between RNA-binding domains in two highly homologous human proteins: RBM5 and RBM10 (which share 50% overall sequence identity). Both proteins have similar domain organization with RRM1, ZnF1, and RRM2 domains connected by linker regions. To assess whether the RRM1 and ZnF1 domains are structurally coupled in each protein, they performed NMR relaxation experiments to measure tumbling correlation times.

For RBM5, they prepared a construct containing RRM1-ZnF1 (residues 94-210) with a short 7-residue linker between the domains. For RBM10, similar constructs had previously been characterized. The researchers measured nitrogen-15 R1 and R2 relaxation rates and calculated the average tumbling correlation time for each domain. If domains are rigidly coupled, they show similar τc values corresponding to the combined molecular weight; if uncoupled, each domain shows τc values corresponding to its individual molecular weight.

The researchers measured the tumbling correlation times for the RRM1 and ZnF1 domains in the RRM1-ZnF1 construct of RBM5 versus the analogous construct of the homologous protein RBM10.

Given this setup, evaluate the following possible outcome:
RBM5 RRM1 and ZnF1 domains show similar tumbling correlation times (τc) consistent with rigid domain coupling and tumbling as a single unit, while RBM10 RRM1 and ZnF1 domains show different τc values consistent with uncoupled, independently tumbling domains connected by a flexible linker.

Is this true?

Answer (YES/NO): YES